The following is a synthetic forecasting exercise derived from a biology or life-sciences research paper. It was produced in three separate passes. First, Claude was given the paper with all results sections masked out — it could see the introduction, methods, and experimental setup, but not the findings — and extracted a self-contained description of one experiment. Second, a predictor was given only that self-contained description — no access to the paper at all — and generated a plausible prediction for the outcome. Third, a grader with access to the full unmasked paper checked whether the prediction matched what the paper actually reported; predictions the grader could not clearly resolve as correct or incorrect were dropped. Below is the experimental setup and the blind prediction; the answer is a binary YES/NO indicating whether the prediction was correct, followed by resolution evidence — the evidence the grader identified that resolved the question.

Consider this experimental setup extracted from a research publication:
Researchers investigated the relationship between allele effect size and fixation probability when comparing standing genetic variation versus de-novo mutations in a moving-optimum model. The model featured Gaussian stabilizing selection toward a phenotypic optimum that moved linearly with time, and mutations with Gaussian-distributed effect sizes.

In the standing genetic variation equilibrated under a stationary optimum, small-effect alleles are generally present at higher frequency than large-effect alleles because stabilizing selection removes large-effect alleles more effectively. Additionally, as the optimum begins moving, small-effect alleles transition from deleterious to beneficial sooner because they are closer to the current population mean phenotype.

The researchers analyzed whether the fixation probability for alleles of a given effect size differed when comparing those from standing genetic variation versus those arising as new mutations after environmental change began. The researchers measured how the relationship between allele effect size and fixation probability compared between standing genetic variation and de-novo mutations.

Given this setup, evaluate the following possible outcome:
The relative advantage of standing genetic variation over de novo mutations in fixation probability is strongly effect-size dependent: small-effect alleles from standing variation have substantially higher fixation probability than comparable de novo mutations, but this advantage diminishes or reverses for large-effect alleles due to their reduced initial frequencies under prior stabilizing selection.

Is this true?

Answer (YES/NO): YES